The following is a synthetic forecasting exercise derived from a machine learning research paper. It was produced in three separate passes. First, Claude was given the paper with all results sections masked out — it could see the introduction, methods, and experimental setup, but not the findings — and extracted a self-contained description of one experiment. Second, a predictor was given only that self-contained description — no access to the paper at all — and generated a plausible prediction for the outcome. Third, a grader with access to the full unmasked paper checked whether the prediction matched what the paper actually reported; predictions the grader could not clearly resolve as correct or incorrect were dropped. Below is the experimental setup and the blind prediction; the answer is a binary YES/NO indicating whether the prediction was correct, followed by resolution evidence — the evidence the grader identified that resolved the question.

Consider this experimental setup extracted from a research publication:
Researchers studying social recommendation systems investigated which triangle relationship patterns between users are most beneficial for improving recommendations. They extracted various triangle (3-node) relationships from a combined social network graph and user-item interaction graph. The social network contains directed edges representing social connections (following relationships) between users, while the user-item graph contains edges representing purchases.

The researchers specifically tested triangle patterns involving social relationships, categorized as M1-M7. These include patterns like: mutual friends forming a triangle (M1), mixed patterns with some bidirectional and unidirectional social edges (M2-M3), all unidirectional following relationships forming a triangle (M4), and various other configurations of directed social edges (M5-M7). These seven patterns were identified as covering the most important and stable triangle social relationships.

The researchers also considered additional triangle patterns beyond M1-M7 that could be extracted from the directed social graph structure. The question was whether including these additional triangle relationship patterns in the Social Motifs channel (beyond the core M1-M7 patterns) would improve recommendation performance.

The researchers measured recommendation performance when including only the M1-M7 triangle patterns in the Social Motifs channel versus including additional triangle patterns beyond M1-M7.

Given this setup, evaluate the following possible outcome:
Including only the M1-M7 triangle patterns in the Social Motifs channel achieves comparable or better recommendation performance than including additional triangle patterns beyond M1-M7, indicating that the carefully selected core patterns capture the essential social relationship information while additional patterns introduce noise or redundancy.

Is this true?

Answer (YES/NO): YES